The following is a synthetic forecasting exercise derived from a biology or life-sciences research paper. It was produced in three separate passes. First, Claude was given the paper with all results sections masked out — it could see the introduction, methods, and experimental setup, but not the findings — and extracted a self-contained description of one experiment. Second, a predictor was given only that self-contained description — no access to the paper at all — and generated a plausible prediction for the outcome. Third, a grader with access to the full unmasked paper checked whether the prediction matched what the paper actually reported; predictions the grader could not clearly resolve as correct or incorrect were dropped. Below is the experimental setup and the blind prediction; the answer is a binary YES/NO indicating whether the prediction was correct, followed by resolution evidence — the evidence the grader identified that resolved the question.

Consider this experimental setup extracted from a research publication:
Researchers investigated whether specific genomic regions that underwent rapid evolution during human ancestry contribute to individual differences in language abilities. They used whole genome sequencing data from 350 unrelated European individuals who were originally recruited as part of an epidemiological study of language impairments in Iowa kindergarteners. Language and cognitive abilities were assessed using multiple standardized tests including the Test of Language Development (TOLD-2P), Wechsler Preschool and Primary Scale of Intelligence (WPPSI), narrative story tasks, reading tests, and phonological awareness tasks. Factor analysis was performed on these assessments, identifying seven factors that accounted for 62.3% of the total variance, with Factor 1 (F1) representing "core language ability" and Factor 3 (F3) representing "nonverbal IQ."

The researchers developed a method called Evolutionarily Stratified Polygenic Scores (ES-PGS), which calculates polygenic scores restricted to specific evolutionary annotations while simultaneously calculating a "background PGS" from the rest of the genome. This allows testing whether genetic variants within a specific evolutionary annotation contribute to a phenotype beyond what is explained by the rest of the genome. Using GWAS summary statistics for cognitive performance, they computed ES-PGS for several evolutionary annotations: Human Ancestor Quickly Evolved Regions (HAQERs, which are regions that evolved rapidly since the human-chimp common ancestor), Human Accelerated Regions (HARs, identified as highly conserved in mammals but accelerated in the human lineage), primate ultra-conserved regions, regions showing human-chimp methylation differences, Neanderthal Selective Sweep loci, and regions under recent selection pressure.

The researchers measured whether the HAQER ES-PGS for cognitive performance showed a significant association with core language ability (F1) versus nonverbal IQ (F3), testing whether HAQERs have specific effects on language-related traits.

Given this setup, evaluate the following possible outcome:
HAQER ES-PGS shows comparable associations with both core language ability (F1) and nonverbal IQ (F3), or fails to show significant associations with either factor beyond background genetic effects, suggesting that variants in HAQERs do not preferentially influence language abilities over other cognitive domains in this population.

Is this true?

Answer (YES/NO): NO